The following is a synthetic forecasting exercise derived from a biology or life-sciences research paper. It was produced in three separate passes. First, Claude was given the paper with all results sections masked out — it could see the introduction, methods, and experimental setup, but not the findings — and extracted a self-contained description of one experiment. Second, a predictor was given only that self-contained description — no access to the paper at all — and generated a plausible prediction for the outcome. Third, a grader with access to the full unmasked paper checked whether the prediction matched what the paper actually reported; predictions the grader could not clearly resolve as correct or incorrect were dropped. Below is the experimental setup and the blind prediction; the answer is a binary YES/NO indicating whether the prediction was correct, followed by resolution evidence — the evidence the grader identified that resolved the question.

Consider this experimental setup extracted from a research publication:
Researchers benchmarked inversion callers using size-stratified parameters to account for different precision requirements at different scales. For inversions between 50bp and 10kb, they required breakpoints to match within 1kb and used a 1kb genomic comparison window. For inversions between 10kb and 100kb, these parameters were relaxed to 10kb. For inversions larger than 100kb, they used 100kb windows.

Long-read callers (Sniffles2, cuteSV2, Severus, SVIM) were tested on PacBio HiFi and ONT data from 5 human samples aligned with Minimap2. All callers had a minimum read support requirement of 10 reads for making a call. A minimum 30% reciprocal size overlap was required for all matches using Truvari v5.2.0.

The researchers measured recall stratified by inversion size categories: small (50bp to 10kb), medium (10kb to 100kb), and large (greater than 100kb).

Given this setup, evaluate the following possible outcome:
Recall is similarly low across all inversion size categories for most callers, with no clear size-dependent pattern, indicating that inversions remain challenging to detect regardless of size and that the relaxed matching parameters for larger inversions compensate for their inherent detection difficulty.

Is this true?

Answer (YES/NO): NO